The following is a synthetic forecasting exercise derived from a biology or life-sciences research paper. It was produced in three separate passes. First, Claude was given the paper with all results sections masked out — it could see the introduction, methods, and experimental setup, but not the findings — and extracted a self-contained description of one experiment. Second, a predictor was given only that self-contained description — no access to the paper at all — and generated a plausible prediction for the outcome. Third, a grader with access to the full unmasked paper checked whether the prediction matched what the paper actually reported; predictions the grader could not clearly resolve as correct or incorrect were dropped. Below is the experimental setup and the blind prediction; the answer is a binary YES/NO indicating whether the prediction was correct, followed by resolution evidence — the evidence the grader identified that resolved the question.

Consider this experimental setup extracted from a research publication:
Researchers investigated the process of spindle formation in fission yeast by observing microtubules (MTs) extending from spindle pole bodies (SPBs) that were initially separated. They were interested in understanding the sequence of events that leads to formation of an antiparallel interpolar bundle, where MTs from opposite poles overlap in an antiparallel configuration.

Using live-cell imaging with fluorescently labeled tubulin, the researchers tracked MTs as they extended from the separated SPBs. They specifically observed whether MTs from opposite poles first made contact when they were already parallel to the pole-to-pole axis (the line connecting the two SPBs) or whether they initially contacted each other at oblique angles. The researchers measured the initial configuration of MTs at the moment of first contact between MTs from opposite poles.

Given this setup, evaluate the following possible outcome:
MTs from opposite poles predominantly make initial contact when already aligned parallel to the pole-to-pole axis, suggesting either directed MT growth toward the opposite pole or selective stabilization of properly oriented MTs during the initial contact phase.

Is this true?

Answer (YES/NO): NO